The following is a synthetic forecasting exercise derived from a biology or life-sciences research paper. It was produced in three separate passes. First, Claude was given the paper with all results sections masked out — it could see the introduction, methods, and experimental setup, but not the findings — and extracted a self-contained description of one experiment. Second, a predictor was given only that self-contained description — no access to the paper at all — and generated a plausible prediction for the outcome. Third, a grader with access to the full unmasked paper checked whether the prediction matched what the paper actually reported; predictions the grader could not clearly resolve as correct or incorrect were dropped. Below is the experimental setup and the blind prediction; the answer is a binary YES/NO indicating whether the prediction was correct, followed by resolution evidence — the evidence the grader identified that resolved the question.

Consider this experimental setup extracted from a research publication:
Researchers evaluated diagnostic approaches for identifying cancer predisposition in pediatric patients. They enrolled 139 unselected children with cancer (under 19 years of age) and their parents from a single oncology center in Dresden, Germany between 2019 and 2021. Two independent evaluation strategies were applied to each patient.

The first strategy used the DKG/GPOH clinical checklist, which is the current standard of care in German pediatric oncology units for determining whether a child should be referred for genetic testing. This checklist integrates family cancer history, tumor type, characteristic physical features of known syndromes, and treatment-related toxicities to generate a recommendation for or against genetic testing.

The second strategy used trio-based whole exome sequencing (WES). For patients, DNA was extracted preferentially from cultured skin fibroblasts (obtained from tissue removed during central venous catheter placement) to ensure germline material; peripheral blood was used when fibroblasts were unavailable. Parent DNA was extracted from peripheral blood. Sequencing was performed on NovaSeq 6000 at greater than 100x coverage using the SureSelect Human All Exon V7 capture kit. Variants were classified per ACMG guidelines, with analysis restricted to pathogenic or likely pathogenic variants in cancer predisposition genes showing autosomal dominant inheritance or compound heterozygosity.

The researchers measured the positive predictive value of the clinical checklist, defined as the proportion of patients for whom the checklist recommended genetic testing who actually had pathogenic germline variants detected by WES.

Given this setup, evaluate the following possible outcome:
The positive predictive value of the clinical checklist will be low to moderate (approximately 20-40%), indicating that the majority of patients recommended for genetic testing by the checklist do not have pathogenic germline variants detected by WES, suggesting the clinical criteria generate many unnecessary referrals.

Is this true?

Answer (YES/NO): YES